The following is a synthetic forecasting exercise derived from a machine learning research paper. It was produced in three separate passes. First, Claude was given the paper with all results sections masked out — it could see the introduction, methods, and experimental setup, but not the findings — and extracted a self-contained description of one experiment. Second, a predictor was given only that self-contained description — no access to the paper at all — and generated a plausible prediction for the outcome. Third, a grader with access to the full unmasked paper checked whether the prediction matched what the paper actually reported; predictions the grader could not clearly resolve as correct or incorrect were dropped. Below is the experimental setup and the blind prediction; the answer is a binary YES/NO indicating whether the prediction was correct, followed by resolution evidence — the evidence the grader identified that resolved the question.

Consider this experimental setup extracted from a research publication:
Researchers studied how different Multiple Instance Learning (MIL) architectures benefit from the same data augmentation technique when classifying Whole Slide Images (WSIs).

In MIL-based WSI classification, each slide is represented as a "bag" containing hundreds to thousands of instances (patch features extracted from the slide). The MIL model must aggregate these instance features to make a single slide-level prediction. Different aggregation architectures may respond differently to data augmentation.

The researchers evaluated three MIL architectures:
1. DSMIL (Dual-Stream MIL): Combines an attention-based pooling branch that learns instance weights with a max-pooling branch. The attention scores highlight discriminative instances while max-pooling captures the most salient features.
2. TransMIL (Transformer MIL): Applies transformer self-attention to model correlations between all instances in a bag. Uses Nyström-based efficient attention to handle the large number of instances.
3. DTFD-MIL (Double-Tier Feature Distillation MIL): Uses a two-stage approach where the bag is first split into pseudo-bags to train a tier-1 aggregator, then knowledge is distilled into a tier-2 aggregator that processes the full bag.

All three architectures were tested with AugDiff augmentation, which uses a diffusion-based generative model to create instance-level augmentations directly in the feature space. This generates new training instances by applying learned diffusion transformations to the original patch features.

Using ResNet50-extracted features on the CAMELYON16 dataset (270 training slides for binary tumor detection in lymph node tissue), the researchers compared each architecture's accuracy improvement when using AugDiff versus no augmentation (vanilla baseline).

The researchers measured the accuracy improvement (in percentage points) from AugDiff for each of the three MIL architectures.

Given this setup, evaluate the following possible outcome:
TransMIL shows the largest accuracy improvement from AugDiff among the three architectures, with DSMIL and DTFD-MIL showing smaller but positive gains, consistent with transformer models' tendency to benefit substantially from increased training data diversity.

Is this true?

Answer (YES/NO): YES